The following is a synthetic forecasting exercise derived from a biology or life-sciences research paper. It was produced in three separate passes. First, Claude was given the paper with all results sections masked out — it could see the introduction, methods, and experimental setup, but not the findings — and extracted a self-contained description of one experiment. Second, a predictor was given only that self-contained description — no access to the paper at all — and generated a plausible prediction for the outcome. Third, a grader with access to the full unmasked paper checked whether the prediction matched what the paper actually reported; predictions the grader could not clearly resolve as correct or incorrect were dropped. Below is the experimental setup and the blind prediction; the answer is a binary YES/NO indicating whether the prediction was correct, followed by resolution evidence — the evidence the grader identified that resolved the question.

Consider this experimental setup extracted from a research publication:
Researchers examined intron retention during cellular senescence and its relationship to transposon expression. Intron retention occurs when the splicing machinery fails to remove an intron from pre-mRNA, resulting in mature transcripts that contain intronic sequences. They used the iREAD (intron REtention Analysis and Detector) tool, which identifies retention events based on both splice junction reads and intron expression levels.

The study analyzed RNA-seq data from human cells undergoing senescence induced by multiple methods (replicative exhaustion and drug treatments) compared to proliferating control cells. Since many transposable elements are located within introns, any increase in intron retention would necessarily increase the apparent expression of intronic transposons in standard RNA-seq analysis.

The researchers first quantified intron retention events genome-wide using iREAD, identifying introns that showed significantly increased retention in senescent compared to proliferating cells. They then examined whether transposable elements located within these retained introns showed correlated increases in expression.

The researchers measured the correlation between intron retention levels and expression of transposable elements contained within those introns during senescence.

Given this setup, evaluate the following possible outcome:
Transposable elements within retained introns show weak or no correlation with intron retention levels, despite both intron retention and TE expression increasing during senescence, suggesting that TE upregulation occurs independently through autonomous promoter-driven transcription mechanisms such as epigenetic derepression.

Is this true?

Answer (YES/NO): NO